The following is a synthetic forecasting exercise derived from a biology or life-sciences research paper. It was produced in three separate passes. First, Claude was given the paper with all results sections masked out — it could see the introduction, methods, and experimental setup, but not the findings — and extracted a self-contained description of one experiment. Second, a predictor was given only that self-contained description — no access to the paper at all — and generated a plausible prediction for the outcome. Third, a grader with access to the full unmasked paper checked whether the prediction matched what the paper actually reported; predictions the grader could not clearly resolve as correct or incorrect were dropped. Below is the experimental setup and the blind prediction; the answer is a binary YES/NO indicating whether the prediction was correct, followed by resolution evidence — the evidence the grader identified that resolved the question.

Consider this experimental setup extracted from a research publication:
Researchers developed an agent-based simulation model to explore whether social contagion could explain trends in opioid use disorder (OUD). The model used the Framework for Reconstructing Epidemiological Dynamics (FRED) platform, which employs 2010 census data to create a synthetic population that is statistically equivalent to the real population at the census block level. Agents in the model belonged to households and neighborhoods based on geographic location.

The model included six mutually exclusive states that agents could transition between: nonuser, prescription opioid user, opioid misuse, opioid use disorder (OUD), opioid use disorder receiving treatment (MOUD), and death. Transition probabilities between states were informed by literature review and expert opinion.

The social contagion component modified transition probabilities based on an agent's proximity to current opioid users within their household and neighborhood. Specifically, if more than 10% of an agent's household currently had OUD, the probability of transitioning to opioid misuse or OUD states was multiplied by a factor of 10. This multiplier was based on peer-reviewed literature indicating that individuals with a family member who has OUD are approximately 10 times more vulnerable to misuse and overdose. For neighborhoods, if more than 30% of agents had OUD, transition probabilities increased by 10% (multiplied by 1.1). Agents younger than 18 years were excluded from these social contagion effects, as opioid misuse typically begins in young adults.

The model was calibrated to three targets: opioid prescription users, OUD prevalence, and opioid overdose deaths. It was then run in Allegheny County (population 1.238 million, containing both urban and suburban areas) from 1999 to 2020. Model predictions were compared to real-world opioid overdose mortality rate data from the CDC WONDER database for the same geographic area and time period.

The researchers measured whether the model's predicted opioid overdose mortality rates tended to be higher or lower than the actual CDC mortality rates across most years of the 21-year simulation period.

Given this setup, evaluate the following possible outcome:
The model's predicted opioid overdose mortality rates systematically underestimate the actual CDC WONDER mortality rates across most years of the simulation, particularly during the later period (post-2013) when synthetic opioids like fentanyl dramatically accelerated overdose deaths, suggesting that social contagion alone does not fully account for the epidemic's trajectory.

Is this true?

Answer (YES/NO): NO